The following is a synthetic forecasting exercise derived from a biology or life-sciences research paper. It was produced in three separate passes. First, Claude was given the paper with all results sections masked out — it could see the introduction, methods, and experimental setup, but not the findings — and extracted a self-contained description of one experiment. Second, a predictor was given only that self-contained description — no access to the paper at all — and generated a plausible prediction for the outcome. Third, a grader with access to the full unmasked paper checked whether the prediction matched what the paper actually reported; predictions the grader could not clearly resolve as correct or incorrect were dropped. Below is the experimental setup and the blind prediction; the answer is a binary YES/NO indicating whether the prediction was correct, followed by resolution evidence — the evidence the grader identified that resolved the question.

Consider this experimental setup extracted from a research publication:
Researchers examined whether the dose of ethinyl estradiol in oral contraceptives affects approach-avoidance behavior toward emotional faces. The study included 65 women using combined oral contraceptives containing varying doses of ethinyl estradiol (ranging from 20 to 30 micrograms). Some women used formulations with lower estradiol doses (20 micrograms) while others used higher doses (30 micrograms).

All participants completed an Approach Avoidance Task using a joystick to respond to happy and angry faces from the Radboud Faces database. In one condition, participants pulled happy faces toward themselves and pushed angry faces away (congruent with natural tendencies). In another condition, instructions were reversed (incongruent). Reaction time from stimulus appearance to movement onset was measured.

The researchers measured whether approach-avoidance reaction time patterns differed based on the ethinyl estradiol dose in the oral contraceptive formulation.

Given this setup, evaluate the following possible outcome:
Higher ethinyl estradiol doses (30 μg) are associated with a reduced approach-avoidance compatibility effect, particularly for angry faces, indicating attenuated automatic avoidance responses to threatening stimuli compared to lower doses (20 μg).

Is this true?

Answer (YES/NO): NO